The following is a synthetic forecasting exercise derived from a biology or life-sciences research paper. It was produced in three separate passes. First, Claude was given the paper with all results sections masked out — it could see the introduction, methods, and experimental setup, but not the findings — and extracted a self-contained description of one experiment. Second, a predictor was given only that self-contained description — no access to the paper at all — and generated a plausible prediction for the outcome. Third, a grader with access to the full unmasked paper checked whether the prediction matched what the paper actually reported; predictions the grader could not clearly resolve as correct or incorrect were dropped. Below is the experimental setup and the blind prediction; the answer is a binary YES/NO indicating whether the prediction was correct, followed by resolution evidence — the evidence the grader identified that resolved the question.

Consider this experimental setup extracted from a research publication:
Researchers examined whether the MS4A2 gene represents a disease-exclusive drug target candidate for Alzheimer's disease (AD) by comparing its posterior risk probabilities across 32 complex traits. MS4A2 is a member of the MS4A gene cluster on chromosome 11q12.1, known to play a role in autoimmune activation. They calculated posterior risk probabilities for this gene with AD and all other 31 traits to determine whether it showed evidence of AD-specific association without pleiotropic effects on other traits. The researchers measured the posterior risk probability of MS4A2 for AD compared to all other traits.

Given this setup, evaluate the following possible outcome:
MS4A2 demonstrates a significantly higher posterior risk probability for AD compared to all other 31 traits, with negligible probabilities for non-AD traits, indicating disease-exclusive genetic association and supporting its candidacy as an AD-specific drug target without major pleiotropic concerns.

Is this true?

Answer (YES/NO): YES